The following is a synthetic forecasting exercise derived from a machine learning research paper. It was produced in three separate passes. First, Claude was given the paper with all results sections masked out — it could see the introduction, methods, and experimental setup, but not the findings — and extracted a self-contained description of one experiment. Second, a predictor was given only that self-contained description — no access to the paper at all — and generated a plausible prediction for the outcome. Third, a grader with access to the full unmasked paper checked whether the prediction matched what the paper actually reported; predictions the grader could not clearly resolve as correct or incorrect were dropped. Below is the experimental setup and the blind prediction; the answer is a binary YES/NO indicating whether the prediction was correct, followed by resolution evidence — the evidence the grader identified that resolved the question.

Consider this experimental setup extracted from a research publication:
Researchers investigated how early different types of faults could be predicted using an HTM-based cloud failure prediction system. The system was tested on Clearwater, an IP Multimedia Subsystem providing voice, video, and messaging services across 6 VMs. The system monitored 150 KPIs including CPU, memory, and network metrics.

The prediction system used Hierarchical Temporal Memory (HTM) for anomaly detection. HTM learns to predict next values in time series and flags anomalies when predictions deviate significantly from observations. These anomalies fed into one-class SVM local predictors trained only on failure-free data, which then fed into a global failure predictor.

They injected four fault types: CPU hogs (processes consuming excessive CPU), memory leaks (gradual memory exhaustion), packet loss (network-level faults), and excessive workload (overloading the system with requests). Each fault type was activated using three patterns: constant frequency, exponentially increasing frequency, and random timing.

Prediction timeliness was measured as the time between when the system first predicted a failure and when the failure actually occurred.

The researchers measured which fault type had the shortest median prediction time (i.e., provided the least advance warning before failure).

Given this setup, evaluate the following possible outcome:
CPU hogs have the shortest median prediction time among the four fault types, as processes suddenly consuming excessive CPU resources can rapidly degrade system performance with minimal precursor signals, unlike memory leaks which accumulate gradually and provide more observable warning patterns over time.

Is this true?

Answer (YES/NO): NO